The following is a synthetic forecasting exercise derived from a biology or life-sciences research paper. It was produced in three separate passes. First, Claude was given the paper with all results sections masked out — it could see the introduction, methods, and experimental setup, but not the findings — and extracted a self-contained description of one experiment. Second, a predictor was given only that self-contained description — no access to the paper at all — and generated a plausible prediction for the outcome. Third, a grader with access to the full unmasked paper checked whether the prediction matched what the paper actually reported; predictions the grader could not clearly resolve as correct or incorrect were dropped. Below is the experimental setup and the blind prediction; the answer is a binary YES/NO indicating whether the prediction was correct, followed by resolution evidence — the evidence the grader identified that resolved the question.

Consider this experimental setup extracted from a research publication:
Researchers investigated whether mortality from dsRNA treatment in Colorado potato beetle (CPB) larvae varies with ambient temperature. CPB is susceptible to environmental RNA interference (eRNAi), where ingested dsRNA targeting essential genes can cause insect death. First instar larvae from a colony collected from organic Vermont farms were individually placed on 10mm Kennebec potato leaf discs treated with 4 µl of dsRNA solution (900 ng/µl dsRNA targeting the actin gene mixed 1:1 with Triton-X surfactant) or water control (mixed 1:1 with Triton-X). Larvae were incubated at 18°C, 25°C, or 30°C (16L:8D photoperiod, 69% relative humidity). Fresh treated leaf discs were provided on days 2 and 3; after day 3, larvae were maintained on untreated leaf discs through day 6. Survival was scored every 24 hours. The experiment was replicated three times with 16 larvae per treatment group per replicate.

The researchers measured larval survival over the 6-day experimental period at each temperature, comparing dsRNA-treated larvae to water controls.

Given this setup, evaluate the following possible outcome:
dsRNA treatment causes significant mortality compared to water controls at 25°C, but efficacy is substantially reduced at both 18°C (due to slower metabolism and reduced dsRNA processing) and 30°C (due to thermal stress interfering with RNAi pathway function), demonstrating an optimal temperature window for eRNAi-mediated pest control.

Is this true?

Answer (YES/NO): NO